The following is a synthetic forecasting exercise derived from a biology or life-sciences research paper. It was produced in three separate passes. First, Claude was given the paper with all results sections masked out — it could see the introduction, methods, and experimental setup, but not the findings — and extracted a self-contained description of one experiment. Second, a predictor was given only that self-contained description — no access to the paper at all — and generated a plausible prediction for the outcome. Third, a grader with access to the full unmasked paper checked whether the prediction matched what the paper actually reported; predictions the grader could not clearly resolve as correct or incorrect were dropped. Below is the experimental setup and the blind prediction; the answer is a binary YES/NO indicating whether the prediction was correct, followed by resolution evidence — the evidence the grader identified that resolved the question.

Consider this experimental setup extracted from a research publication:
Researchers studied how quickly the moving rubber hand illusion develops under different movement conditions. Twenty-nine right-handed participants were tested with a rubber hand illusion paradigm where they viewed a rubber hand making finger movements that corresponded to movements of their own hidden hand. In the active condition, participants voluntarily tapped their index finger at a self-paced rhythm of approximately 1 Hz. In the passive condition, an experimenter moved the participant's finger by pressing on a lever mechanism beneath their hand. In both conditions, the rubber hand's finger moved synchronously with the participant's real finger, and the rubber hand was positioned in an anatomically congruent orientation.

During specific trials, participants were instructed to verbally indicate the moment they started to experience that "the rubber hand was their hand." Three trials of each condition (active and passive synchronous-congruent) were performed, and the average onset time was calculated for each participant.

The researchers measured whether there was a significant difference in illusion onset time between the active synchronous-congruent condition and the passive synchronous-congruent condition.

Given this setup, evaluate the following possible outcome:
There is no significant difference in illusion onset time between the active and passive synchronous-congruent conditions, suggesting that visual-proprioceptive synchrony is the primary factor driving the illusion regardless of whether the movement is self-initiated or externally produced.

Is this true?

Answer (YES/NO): YES